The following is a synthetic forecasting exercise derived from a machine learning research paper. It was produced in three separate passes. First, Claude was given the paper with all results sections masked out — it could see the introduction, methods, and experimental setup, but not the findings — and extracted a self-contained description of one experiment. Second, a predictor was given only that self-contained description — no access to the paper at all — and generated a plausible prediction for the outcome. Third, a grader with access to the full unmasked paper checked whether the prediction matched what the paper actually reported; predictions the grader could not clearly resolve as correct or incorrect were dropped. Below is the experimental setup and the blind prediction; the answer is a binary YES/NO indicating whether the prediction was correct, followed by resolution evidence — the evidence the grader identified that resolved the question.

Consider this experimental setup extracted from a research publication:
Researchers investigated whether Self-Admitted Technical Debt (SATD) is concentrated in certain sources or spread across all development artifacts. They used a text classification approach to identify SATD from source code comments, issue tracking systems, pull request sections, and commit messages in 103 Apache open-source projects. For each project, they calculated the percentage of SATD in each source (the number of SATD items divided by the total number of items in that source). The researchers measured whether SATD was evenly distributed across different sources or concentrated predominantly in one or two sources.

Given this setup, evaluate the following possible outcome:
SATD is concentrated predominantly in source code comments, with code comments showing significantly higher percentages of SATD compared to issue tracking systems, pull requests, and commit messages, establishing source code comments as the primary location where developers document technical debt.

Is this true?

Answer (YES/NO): NO